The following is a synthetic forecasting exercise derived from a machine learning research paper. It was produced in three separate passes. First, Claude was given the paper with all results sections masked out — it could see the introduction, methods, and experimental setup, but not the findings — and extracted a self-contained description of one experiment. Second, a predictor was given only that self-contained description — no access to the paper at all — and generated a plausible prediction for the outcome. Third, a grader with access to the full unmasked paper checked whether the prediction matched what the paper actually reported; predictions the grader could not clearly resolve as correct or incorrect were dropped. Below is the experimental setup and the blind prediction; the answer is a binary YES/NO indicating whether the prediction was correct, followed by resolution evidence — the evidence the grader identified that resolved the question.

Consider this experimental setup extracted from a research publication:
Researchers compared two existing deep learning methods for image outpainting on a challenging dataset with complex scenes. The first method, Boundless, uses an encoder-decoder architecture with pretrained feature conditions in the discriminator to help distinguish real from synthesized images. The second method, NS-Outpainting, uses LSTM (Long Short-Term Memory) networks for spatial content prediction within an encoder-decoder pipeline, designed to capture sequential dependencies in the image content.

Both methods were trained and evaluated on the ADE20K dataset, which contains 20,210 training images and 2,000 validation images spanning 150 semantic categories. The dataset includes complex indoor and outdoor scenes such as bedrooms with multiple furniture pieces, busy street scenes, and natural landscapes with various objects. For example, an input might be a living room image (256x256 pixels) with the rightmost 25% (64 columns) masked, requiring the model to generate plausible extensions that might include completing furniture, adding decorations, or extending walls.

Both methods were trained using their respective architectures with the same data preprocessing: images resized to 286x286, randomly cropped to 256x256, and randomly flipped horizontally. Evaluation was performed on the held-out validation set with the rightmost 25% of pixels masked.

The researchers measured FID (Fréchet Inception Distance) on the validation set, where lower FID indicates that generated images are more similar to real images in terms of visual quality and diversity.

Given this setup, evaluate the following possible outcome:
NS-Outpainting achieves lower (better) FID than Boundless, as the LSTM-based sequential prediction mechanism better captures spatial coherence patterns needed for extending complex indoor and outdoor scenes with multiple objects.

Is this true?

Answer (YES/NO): NO